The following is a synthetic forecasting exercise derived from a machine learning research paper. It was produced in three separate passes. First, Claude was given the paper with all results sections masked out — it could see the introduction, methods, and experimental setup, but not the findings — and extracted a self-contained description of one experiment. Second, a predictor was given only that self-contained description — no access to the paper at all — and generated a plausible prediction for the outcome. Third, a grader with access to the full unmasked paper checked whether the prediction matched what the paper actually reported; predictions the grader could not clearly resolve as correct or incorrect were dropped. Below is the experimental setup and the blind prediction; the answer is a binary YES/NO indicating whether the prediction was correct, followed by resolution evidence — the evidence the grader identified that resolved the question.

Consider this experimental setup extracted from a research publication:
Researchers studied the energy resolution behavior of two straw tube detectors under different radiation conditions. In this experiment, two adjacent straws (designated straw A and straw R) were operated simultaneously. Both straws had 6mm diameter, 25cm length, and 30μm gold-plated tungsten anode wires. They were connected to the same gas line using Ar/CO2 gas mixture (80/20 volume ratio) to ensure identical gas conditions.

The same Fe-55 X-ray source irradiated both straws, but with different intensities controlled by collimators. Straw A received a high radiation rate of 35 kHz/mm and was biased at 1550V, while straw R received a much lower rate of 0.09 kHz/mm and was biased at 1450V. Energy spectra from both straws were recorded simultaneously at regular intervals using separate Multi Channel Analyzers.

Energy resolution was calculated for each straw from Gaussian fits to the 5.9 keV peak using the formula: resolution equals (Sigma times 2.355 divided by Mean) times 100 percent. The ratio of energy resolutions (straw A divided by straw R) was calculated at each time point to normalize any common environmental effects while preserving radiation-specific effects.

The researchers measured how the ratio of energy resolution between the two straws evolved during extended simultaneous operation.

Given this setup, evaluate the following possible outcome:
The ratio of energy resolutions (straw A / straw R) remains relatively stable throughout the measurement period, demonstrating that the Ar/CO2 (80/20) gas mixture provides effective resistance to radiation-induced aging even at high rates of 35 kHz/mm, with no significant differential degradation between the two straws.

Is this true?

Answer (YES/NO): NO